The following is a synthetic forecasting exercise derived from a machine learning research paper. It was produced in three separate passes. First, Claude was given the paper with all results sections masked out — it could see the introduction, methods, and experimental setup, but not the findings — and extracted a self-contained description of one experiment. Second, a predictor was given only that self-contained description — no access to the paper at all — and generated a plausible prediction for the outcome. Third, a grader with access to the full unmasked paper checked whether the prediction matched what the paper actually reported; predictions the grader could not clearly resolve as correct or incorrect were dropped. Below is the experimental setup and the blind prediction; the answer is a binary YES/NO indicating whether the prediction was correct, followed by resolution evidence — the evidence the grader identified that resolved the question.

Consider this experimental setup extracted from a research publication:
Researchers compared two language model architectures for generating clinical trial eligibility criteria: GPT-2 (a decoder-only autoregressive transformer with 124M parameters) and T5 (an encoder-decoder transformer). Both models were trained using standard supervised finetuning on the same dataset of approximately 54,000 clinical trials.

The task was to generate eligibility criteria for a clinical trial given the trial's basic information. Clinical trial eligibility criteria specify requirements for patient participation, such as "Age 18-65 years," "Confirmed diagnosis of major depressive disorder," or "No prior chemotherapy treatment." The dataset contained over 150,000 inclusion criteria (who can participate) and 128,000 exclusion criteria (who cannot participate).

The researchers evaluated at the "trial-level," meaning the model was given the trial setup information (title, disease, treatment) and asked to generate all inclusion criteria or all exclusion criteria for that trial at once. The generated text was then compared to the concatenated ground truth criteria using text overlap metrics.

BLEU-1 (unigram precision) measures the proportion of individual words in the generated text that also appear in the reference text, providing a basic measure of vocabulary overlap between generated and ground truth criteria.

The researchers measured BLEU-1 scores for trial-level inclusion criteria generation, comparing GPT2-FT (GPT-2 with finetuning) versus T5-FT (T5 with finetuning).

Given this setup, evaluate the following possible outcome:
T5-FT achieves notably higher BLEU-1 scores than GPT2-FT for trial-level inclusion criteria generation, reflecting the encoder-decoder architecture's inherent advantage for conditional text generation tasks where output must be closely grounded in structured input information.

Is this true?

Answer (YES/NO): YES